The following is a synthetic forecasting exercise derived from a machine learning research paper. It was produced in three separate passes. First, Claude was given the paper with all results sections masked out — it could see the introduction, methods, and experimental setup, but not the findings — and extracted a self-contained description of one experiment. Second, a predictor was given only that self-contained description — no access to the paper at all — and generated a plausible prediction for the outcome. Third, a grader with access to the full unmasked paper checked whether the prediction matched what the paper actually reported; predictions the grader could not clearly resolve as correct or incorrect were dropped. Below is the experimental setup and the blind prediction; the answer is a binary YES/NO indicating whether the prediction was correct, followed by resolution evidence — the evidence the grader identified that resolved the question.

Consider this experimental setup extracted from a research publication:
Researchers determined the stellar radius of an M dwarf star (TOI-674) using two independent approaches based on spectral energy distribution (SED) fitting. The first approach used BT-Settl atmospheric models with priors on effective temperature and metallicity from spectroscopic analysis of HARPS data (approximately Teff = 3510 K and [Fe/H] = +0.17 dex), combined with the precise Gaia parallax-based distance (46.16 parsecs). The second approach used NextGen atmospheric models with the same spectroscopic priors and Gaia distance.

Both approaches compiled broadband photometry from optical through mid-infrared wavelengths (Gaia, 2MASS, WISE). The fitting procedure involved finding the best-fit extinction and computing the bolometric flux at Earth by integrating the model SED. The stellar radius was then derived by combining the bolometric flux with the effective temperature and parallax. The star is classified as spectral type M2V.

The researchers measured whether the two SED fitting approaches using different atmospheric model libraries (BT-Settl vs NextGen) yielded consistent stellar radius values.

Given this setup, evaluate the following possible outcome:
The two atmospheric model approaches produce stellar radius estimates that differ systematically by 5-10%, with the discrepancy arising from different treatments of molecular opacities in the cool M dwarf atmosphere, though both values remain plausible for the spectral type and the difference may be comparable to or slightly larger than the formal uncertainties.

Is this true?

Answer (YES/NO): NO